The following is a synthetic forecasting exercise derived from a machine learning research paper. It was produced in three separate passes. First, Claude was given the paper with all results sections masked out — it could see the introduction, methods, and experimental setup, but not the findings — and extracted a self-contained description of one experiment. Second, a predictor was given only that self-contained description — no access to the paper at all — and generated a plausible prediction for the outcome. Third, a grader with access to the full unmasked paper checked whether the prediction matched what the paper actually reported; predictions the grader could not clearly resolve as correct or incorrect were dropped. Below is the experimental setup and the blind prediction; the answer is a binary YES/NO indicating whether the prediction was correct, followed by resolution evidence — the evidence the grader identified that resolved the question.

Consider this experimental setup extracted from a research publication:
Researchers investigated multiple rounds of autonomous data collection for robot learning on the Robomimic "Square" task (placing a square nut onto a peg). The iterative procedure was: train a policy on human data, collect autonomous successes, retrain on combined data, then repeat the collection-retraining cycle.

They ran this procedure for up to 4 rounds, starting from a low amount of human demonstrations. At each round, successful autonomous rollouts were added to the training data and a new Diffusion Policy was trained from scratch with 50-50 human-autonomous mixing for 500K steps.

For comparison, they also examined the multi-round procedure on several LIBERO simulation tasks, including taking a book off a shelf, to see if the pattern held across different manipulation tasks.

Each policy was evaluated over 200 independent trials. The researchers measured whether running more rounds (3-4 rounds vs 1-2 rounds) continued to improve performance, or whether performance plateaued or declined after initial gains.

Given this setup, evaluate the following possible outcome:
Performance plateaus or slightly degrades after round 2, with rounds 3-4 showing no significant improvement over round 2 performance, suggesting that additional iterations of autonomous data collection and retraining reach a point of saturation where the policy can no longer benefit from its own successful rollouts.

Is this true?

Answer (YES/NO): NO